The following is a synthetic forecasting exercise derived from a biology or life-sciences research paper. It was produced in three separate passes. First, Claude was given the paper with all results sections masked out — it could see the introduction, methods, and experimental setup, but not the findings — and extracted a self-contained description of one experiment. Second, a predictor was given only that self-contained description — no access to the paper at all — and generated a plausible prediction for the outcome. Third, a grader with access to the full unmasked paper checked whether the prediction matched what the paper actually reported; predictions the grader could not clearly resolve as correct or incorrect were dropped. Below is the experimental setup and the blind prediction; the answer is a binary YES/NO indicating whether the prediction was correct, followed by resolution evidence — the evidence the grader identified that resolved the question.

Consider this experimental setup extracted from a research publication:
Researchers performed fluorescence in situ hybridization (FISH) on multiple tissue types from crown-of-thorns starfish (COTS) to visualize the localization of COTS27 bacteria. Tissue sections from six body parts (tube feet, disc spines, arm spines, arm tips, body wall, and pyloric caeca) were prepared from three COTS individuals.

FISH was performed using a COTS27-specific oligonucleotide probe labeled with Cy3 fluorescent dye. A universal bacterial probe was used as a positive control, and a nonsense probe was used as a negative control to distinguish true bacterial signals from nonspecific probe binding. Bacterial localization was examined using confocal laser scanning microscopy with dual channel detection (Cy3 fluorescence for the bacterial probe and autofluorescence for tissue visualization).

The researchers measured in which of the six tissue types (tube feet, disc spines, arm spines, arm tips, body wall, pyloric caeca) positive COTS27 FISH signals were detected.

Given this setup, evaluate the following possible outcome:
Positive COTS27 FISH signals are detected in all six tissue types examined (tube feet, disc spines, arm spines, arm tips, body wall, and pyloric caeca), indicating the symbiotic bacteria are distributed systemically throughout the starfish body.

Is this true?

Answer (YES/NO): NO